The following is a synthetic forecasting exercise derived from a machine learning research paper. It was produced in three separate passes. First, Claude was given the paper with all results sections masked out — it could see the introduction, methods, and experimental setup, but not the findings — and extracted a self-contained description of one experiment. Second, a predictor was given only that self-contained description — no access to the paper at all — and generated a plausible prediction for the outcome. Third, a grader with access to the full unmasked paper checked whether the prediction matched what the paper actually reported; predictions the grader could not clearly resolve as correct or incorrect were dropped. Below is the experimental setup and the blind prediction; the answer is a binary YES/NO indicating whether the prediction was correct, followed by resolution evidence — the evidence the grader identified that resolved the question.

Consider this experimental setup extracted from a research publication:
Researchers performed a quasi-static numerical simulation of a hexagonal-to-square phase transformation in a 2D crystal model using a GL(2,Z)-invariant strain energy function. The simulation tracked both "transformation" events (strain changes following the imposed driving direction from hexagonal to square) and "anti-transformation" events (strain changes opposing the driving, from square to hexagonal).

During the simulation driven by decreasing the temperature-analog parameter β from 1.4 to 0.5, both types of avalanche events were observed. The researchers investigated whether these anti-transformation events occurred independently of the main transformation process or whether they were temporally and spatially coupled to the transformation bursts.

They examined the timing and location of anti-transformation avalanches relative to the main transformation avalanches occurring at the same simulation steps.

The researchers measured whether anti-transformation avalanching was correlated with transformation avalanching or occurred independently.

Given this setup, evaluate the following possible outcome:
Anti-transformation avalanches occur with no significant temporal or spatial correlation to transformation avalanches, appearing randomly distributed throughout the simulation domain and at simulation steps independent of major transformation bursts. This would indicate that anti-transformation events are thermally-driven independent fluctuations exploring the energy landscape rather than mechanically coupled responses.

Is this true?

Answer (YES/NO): NO